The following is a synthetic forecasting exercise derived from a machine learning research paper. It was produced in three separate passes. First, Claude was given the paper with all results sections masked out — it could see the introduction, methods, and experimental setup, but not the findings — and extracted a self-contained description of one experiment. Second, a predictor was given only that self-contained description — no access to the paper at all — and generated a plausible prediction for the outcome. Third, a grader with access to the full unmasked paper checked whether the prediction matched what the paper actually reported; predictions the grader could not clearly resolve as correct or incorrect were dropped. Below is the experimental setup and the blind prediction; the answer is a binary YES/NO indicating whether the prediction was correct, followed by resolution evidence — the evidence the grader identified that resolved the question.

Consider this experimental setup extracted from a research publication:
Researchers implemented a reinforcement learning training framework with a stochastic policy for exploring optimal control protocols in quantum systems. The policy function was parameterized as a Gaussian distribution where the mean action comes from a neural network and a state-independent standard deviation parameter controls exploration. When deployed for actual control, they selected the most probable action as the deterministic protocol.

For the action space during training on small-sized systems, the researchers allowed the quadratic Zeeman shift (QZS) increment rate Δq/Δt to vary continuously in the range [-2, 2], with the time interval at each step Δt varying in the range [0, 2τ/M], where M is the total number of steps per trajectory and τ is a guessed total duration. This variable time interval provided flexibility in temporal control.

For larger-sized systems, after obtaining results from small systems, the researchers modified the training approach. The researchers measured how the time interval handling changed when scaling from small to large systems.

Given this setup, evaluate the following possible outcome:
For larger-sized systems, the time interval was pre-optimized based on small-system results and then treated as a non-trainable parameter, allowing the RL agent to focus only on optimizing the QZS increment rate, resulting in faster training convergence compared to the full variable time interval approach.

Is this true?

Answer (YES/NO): NO